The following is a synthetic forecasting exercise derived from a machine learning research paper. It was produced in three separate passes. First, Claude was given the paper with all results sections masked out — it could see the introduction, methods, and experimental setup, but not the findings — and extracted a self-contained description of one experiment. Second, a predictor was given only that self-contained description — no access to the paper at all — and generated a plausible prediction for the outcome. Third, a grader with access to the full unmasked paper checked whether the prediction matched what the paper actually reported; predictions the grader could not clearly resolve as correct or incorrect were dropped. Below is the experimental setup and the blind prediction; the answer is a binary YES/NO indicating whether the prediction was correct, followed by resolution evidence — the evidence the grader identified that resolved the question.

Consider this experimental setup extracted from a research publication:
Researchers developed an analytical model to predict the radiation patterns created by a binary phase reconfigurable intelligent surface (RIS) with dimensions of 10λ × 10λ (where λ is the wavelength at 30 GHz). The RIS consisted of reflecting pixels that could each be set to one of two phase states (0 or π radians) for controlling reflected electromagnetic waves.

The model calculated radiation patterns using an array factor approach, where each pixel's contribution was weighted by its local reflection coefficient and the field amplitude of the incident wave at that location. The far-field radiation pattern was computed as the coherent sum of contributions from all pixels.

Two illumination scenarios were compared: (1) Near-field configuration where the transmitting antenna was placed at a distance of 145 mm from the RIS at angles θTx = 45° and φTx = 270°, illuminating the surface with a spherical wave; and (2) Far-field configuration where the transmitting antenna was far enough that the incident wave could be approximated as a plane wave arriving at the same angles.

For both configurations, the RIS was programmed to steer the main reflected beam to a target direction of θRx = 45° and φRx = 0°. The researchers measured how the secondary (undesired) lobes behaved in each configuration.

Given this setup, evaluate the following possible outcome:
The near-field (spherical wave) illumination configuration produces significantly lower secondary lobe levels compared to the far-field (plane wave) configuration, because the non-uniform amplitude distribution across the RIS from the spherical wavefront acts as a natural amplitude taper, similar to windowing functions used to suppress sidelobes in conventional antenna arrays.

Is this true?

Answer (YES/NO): NO